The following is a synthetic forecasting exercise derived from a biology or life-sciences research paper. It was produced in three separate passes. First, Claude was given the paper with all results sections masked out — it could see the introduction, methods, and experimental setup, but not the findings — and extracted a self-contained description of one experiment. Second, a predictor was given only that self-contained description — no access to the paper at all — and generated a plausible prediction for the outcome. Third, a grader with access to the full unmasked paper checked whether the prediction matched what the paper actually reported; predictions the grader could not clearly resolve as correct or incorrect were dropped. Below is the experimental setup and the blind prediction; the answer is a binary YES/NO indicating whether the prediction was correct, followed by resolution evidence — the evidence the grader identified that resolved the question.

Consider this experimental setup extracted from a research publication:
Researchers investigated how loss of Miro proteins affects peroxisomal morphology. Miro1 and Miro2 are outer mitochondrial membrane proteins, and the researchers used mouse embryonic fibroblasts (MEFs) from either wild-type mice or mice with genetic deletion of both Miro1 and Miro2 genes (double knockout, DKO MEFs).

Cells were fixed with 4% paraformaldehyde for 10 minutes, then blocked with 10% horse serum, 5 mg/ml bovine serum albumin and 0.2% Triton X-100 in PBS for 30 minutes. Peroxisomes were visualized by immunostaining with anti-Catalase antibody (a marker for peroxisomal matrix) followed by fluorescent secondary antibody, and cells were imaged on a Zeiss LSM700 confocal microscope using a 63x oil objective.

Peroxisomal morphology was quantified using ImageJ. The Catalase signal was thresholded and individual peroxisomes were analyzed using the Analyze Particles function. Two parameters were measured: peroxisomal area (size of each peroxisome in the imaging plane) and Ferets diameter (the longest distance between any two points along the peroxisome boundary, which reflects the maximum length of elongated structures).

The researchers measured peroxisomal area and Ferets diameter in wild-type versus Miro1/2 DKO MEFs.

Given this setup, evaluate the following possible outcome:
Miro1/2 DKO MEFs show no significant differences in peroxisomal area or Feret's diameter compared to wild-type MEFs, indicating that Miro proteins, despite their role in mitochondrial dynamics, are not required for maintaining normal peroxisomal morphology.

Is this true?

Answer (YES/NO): NO